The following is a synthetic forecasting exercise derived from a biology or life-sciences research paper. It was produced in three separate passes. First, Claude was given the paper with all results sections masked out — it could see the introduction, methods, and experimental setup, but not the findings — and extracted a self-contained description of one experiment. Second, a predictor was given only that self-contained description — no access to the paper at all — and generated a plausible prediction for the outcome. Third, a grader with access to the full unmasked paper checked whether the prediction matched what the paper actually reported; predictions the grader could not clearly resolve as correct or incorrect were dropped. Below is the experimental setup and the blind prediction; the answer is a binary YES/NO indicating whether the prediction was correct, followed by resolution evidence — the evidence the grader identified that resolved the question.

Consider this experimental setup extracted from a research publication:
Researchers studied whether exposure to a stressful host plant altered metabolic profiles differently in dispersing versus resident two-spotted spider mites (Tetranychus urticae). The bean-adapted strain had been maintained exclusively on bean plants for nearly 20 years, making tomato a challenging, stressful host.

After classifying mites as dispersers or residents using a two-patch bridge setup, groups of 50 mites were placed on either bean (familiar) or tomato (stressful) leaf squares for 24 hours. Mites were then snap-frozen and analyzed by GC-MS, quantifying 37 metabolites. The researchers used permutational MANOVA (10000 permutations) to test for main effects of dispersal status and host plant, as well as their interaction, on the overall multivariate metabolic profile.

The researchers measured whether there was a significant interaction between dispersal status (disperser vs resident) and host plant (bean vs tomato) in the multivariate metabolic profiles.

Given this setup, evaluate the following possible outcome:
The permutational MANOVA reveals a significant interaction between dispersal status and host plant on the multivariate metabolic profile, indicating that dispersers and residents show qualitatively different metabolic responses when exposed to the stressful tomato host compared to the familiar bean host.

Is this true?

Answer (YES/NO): NO